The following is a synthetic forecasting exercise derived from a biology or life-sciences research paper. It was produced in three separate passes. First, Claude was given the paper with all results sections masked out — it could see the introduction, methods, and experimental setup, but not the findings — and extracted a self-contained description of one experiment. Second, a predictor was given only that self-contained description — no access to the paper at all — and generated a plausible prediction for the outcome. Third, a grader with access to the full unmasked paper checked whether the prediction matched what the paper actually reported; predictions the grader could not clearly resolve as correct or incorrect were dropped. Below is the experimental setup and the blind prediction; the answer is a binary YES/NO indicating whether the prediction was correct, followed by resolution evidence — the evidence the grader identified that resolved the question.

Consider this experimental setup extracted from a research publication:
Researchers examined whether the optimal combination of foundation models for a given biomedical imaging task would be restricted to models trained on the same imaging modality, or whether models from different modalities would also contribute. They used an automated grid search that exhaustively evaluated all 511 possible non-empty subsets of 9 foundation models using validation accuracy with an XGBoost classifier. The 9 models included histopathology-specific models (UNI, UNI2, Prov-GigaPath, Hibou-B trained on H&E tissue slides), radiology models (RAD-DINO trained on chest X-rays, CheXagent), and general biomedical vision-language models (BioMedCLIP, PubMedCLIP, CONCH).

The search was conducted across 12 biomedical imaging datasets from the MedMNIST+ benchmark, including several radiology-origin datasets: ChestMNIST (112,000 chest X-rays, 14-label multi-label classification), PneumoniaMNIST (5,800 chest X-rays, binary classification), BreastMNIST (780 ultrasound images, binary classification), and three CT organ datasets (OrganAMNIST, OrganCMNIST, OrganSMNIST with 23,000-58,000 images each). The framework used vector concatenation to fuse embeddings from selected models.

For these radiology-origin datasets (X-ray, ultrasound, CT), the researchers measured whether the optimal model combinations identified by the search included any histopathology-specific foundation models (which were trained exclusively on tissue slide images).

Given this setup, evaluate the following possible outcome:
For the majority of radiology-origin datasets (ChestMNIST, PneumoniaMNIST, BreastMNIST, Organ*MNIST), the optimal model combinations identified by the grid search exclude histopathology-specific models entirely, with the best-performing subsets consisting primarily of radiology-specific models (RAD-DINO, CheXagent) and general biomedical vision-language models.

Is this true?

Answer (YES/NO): NO